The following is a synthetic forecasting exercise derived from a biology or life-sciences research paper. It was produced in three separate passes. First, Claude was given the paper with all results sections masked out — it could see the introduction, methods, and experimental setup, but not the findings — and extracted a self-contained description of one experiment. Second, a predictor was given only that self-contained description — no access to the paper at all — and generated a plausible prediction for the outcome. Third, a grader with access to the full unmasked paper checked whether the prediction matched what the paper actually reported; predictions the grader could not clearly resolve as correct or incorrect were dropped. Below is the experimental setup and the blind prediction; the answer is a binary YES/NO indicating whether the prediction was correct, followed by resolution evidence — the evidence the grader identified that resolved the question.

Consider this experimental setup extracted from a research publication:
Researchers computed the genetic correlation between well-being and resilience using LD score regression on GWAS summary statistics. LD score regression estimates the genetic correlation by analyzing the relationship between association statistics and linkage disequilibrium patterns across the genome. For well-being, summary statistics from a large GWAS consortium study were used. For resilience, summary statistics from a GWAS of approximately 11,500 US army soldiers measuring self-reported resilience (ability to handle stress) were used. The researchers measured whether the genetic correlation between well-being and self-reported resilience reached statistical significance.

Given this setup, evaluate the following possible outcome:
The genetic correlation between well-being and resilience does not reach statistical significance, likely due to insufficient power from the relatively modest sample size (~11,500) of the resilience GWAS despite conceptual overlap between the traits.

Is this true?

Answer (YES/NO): YES